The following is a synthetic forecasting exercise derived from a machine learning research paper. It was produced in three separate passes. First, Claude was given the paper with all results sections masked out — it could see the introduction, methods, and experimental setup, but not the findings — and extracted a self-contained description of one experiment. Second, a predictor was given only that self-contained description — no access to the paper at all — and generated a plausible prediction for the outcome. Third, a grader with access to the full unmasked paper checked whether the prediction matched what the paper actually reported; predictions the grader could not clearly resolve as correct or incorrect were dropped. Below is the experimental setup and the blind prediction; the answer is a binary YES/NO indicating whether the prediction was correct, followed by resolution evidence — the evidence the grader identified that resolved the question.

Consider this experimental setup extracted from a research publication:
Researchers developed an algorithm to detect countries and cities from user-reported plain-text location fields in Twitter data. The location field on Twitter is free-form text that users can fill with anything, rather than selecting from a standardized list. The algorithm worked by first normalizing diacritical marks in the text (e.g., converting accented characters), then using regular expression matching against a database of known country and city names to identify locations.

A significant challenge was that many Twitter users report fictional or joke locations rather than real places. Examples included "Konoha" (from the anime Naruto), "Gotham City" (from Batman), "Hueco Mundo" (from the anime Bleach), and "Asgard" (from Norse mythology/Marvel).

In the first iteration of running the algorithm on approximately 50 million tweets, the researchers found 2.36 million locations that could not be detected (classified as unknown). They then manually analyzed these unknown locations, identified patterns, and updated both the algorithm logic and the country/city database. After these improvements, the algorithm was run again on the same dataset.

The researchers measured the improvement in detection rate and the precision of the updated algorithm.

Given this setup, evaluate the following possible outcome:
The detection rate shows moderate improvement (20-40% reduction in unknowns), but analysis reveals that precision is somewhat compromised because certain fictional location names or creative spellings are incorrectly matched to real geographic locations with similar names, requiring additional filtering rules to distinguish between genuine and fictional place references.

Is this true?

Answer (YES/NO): NO